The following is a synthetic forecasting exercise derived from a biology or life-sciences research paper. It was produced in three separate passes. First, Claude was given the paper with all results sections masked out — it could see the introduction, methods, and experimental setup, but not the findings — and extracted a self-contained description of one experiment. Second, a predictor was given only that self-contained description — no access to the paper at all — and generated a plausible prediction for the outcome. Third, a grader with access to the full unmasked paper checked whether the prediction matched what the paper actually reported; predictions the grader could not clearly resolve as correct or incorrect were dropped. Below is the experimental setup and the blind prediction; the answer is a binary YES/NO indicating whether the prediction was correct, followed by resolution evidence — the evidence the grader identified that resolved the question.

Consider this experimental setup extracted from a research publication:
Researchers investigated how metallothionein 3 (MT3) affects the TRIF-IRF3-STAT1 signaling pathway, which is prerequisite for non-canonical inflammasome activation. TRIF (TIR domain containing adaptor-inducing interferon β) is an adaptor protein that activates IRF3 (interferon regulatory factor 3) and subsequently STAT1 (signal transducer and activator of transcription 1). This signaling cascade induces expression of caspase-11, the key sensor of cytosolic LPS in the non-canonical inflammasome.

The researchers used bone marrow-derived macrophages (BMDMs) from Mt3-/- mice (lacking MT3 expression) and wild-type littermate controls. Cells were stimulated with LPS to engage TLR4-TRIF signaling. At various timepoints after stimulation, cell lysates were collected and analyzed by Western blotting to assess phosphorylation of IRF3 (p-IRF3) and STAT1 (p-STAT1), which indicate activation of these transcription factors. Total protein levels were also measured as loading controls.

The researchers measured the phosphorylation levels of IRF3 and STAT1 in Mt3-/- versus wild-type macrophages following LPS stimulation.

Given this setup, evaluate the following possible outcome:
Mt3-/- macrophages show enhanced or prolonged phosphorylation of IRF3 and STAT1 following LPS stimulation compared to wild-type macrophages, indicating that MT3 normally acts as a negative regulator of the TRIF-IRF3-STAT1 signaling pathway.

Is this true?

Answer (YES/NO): YES